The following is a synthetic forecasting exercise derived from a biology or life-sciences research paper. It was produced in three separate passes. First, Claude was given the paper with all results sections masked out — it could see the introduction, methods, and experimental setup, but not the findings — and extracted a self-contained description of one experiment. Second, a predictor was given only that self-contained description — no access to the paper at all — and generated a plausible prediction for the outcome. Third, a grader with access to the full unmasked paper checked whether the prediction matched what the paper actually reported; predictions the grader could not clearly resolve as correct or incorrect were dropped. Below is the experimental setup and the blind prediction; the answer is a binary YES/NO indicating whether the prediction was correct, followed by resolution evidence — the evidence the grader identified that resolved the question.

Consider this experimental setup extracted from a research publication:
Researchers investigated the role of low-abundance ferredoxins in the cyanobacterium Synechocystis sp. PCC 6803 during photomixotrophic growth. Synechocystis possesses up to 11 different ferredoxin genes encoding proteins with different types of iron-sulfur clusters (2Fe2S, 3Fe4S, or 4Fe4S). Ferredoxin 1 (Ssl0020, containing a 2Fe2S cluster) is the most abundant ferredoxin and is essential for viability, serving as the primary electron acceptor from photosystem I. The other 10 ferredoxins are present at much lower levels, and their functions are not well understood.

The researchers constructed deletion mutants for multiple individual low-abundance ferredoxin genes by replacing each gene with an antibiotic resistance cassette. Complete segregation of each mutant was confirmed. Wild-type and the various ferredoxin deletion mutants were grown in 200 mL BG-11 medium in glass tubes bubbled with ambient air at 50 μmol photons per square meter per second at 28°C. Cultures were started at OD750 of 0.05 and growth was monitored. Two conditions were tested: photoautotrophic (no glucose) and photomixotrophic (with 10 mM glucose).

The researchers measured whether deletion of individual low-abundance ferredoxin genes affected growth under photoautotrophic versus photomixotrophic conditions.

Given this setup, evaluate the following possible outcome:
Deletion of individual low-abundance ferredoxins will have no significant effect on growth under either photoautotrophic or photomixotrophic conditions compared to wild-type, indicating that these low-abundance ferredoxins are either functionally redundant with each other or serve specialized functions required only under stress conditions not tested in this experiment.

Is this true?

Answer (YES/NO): NO